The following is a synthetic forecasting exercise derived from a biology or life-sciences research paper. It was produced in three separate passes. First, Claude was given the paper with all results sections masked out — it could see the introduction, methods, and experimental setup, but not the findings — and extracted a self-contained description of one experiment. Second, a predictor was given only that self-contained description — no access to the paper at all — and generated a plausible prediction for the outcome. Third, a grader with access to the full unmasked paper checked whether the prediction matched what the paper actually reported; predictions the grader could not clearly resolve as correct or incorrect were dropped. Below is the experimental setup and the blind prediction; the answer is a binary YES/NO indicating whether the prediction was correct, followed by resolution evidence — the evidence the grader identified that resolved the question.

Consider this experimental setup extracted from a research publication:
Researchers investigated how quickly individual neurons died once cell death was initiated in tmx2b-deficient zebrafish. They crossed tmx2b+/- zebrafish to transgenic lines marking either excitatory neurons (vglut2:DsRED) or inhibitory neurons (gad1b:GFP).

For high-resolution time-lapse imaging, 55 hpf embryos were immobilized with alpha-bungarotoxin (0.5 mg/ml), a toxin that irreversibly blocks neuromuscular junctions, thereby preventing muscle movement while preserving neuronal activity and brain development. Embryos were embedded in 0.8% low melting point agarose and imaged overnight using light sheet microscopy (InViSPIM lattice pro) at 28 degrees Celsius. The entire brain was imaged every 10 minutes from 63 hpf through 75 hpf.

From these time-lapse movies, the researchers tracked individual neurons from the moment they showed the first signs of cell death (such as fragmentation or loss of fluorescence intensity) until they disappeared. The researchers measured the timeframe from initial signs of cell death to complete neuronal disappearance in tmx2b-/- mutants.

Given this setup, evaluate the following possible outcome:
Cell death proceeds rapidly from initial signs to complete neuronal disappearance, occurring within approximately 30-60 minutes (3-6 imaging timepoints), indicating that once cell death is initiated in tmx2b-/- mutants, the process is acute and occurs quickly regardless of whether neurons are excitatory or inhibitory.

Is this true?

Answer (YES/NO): NO